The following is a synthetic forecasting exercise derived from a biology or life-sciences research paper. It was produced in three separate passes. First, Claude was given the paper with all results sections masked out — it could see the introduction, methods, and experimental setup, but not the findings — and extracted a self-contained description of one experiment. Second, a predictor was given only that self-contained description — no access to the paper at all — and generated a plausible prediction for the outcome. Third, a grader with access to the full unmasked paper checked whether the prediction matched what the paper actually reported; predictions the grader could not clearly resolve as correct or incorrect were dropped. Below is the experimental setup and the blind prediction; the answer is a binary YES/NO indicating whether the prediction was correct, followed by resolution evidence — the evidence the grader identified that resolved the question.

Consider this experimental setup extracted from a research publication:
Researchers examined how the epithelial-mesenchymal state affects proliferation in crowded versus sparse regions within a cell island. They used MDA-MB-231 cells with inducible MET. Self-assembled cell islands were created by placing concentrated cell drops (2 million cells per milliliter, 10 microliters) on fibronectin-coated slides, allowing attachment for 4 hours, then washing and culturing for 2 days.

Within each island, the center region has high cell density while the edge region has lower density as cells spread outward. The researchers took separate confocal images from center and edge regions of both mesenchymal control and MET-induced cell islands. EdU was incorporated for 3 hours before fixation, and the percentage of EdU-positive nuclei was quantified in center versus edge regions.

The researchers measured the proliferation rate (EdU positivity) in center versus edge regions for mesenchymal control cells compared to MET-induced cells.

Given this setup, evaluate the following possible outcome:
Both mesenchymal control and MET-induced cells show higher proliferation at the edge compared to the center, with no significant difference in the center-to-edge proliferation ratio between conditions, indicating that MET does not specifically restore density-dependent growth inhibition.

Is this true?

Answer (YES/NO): NO